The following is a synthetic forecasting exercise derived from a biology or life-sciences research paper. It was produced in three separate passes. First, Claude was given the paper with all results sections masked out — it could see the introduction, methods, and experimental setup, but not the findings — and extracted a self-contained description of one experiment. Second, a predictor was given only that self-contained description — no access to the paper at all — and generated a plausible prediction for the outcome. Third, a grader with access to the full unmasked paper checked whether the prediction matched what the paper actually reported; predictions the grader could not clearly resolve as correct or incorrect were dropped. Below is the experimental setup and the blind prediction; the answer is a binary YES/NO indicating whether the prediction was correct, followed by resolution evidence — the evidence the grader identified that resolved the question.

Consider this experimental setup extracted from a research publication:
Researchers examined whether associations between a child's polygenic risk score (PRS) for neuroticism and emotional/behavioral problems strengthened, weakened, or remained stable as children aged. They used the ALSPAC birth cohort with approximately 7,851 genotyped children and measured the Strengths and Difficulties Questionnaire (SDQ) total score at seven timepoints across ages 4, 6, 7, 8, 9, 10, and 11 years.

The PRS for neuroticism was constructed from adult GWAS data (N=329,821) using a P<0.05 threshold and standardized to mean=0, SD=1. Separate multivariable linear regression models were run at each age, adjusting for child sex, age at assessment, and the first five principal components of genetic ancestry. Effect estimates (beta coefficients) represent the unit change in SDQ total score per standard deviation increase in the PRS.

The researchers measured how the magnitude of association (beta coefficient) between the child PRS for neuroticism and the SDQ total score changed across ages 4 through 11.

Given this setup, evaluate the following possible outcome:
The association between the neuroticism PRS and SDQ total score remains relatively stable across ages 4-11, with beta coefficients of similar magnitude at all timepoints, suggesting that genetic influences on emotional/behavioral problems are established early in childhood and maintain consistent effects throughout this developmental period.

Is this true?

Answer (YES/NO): NO